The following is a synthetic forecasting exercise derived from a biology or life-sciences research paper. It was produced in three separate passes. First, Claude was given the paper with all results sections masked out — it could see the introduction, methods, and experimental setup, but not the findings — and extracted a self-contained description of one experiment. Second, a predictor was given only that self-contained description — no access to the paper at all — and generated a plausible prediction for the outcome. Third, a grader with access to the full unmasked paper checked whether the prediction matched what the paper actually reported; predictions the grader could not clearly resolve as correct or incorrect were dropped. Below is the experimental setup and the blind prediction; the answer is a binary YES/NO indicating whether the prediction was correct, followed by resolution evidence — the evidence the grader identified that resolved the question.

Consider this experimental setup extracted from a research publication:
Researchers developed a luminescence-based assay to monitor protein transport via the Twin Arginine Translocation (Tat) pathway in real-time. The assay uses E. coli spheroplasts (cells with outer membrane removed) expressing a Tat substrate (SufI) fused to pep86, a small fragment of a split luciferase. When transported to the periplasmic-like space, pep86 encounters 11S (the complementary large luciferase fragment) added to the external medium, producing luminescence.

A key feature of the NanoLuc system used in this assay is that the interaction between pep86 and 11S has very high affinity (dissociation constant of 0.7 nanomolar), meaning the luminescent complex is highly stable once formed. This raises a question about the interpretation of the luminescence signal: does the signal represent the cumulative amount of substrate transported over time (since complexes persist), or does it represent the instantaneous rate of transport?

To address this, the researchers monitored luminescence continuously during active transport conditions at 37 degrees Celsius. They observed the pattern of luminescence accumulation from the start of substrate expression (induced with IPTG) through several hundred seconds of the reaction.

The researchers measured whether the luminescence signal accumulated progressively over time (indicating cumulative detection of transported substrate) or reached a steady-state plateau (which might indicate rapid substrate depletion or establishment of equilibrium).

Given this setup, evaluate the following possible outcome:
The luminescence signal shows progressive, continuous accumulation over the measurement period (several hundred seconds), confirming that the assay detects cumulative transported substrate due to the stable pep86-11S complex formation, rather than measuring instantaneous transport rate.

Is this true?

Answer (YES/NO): YES